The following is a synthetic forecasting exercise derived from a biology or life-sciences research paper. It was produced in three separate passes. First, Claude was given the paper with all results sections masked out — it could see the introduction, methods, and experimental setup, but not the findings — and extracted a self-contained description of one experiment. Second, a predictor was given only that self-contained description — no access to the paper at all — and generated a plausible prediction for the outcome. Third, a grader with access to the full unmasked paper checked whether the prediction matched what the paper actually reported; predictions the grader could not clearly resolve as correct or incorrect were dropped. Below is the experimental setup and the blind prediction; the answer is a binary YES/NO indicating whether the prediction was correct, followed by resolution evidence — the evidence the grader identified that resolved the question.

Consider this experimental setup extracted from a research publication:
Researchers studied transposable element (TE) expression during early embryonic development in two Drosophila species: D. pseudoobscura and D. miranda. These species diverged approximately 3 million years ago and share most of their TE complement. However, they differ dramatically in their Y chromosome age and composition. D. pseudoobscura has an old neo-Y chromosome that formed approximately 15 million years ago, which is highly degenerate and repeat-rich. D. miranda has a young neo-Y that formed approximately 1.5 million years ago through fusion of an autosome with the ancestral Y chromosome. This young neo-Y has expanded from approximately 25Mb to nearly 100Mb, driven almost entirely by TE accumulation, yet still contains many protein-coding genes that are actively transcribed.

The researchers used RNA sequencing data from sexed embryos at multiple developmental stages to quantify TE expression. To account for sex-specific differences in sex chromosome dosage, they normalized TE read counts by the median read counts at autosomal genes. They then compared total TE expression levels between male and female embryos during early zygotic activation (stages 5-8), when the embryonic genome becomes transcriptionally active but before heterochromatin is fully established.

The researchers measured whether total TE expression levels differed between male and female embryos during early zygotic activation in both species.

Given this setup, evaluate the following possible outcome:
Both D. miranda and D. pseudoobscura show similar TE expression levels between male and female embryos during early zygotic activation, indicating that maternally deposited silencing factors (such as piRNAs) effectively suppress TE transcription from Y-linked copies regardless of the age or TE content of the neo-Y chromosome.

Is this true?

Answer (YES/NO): NO